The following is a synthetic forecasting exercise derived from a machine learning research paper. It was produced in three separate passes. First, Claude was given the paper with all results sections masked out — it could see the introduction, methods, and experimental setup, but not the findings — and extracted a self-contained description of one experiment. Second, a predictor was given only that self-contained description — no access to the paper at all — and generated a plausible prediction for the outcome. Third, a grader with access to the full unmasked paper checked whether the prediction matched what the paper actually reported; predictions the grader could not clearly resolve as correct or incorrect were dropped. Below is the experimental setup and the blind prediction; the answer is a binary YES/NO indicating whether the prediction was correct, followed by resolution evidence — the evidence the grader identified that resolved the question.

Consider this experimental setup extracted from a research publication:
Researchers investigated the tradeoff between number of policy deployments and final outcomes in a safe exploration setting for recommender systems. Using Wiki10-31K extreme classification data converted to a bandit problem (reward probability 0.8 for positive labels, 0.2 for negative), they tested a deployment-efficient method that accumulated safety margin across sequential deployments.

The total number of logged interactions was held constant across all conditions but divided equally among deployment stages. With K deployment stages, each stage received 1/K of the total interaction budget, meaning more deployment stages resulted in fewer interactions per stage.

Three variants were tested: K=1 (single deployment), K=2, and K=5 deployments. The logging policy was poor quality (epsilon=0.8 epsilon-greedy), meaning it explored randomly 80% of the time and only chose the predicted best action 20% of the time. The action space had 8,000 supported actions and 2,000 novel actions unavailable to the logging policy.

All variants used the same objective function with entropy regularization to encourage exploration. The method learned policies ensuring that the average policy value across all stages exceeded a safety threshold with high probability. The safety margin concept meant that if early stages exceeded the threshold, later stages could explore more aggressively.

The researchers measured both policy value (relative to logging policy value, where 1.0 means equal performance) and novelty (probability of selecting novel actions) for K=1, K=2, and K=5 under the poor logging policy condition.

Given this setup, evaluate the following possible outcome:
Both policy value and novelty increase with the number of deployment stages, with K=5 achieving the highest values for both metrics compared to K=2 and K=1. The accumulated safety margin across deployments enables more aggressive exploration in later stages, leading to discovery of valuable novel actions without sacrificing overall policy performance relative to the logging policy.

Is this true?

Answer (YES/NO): NO